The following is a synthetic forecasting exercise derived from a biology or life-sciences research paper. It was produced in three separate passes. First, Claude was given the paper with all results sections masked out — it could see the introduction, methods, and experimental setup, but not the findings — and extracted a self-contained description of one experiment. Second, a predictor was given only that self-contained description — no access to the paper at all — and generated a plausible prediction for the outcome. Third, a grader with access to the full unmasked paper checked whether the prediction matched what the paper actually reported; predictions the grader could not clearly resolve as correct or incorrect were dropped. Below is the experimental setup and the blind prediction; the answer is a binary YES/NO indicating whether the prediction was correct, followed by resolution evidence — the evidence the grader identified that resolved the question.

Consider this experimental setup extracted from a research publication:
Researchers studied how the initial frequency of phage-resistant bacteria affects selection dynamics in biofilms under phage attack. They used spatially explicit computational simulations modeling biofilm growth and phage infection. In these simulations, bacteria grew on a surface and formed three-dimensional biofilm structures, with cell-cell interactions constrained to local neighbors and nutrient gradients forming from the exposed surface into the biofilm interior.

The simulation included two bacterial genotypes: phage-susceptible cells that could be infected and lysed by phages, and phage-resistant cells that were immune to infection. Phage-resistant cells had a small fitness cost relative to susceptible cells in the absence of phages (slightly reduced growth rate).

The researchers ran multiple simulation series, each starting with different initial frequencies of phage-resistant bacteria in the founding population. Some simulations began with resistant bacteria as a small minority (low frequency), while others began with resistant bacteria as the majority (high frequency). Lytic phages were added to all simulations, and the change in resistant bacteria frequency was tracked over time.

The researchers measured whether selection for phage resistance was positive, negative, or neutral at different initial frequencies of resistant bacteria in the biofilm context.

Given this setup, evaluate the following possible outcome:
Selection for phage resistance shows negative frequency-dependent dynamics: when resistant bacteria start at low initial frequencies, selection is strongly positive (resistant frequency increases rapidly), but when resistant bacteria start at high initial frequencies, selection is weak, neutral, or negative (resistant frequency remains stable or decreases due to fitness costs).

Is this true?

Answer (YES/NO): YES